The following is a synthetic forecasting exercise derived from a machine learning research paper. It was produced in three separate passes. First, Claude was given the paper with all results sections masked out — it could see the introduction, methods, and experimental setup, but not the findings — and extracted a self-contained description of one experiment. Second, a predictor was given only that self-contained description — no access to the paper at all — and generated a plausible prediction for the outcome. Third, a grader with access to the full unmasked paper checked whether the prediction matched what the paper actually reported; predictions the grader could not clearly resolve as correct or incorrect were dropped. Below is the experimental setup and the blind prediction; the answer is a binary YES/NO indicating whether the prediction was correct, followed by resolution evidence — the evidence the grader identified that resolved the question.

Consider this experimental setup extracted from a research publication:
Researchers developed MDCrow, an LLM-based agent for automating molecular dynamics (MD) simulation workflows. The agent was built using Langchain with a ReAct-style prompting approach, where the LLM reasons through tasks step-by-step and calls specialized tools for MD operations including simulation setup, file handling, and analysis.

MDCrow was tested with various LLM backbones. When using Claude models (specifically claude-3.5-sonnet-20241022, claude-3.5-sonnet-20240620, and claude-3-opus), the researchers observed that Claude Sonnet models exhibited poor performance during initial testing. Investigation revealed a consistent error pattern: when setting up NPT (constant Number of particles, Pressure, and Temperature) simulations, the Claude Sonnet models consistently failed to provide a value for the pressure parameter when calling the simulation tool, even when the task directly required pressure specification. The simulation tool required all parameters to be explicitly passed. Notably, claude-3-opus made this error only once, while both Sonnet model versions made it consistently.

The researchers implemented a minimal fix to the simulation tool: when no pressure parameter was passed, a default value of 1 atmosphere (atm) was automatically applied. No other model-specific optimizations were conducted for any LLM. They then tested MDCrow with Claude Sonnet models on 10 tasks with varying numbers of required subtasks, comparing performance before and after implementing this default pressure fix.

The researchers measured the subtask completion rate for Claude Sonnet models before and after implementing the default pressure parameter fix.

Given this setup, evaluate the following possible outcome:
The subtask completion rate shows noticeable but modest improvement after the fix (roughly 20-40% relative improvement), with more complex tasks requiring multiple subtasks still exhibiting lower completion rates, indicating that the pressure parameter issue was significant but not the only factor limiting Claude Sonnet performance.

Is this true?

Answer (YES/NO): NO